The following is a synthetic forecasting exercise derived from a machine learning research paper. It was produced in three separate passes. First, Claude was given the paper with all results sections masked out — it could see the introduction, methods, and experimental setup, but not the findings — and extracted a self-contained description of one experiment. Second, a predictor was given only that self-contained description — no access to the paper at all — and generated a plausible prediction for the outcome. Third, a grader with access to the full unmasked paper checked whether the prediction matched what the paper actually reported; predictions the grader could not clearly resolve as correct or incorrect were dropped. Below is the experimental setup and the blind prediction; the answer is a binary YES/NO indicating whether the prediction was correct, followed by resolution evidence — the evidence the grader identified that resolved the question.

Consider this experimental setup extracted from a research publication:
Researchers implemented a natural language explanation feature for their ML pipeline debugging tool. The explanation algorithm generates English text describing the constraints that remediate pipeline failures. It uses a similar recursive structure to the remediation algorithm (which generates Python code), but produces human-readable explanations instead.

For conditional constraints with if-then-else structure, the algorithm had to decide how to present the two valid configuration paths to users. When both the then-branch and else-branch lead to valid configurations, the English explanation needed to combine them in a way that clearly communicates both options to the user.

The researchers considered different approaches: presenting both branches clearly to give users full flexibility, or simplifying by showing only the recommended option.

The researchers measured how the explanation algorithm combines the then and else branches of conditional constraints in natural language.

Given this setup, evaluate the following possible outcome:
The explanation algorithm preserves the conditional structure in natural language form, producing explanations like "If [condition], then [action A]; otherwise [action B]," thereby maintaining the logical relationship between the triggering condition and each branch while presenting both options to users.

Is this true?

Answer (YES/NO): NO